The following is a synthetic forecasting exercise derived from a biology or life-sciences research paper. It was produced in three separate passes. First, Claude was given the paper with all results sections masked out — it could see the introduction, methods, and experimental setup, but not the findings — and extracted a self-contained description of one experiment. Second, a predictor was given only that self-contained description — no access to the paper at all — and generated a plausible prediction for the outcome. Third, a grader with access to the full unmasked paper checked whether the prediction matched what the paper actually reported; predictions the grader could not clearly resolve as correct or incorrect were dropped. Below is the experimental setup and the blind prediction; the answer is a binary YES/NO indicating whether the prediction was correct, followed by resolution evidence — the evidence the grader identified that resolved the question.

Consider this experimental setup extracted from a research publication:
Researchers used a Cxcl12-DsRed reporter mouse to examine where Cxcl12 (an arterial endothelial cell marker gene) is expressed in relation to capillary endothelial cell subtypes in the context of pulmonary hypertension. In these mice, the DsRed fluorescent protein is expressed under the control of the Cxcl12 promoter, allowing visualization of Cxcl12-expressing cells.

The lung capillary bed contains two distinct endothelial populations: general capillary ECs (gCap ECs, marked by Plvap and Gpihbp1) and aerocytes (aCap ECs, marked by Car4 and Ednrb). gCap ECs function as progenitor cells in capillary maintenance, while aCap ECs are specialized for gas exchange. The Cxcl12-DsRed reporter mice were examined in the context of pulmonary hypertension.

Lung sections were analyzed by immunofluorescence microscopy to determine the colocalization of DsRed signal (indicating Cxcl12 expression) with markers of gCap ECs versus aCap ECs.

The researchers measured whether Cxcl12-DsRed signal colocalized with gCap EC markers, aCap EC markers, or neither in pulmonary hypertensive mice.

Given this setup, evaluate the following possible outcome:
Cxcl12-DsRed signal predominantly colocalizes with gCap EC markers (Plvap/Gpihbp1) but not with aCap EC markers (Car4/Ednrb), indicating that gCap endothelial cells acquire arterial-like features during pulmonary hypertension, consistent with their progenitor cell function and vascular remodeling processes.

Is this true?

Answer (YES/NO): YES